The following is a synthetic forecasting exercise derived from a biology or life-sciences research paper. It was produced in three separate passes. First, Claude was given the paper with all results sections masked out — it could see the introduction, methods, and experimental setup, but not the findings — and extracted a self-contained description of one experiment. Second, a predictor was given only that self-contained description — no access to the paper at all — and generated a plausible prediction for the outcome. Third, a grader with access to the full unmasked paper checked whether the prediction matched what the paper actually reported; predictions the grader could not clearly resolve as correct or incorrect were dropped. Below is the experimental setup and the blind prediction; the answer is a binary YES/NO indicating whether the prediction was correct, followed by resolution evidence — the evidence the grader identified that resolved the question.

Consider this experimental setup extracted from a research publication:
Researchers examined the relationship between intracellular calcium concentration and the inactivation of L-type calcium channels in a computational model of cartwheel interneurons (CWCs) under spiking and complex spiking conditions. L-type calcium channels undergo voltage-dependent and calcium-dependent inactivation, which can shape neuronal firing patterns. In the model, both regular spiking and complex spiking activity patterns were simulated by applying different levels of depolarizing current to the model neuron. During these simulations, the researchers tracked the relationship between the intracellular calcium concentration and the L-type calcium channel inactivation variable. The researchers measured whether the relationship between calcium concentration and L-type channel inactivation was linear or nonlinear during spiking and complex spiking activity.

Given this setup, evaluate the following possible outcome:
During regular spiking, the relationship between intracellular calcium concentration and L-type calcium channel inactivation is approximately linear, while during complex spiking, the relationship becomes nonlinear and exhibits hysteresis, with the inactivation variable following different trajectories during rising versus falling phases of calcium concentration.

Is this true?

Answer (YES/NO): NO